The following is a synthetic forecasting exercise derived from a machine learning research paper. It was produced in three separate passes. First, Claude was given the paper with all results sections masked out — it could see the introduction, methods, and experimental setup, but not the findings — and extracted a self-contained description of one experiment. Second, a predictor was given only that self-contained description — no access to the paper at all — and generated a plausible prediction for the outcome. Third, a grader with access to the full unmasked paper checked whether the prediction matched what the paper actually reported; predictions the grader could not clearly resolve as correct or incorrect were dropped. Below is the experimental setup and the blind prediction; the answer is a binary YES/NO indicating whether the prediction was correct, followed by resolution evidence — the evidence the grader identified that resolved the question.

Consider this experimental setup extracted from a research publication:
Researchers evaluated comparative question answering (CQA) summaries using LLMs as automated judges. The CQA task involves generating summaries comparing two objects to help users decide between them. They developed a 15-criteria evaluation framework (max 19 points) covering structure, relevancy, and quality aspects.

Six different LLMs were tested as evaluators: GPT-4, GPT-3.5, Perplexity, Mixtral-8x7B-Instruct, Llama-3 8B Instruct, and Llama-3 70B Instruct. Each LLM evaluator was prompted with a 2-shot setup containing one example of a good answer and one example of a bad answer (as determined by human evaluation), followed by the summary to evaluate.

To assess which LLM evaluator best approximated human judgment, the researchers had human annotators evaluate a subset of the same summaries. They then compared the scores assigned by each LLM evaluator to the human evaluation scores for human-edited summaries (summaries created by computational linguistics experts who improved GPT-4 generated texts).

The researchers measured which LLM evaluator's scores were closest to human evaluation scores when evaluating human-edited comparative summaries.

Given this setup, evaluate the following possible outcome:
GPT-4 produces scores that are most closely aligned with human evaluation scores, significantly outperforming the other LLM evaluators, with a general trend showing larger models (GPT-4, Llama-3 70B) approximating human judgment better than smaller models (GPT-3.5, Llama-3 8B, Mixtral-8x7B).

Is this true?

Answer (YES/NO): NO